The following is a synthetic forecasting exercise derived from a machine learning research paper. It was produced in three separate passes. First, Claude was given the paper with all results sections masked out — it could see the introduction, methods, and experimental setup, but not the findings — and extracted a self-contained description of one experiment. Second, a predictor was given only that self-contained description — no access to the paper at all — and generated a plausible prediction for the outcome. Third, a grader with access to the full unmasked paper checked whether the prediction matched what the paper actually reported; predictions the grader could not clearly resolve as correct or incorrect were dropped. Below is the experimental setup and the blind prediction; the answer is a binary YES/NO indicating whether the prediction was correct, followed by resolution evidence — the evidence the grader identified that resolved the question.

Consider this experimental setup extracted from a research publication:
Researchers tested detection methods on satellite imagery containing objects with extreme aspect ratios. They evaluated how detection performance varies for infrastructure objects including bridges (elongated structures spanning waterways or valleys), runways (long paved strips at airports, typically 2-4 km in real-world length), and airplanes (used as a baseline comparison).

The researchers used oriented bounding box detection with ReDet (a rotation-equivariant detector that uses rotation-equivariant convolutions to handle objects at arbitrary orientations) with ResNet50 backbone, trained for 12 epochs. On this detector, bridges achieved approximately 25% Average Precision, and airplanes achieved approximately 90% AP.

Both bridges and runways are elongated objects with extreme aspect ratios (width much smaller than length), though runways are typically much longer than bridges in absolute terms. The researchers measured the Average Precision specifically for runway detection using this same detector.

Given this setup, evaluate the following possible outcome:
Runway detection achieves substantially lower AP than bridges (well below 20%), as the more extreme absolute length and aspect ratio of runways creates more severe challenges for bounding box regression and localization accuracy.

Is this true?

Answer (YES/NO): YES